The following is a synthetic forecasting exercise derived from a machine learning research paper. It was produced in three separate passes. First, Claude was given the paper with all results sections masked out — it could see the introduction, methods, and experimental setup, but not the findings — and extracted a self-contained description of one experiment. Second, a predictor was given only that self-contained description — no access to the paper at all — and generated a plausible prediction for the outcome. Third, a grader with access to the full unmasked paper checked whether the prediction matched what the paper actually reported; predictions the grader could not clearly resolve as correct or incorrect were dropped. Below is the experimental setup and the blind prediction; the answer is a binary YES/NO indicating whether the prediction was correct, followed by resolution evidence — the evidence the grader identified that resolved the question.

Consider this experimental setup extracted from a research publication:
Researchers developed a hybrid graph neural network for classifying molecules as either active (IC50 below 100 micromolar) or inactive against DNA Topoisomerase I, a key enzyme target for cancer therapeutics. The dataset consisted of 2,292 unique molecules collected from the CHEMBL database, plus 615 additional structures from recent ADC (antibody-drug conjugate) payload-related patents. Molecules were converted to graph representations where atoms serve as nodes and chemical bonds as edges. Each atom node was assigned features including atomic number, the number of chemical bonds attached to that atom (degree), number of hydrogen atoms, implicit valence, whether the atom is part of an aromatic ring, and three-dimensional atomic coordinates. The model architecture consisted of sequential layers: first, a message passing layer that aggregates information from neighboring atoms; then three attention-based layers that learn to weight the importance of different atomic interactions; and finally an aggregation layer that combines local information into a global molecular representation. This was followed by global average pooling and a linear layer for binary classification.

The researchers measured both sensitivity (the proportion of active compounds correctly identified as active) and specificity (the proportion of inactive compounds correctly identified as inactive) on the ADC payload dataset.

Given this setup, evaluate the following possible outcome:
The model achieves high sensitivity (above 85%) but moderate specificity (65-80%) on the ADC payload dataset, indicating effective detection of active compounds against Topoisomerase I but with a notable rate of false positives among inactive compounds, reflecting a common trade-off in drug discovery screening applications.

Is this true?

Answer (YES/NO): NO